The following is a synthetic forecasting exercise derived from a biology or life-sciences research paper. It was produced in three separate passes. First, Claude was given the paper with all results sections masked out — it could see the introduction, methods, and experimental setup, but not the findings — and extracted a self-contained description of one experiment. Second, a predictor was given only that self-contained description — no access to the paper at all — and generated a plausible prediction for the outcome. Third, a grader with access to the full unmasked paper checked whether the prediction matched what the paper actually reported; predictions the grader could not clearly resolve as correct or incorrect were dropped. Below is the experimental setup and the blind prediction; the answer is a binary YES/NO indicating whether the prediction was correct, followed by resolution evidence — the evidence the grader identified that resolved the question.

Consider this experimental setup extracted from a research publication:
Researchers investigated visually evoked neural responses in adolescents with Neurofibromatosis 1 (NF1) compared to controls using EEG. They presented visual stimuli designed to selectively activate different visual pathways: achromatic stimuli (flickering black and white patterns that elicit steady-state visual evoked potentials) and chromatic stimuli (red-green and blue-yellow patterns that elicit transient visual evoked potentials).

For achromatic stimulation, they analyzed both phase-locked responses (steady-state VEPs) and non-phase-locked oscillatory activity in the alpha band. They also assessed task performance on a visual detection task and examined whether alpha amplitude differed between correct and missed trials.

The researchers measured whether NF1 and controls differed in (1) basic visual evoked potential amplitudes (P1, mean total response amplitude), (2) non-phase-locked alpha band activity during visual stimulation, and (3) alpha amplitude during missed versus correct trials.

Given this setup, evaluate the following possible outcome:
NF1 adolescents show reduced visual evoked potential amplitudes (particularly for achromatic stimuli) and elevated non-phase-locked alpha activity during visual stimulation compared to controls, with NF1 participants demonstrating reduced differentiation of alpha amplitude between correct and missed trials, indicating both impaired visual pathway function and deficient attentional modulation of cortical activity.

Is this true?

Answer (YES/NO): NO